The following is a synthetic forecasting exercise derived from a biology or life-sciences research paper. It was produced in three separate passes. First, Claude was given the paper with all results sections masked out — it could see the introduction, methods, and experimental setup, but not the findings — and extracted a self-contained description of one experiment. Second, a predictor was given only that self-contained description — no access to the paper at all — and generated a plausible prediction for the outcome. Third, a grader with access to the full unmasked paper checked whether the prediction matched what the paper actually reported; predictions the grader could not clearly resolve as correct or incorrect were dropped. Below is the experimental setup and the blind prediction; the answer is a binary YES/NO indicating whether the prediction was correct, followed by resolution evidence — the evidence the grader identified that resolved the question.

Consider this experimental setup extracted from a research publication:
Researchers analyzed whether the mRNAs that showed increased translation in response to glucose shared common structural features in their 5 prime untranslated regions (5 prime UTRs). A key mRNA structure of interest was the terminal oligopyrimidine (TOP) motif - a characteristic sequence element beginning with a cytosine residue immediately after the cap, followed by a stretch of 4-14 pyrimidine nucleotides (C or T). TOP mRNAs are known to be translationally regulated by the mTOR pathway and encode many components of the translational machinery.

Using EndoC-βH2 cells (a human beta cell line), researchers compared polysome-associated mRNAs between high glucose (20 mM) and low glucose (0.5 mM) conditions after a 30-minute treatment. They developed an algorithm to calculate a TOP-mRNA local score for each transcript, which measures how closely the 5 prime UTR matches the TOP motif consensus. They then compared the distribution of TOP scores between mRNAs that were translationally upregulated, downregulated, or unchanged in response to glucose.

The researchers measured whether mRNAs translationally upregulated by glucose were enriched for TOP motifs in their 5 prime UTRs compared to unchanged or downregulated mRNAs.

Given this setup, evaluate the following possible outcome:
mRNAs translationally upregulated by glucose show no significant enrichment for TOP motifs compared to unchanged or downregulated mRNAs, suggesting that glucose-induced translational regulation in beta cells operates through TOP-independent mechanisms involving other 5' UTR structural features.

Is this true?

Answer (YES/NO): NO